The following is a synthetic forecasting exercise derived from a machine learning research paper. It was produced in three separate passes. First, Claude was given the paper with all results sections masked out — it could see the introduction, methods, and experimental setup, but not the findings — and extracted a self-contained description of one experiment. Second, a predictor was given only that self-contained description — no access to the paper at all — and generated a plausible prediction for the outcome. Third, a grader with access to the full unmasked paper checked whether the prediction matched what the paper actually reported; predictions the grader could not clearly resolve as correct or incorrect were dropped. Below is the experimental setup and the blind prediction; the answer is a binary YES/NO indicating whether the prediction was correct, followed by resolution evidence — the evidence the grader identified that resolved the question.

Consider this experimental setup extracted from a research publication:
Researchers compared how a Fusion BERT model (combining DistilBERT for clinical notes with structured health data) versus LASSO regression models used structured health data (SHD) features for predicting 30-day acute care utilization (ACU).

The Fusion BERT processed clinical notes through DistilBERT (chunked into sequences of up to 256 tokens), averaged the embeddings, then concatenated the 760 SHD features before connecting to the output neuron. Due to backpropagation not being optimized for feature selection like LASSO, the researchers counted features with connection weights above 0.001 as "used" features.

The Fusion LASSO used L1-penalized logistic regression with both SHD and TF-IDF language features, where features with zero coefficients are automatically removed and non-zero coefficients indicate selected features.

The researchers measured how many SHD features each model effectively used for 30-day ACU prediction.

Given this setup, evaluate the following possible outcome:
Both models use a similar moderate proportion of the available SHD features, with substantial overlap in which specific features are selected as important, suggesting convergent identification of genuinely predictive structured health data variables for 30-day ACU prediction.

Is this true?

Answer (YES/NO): NO